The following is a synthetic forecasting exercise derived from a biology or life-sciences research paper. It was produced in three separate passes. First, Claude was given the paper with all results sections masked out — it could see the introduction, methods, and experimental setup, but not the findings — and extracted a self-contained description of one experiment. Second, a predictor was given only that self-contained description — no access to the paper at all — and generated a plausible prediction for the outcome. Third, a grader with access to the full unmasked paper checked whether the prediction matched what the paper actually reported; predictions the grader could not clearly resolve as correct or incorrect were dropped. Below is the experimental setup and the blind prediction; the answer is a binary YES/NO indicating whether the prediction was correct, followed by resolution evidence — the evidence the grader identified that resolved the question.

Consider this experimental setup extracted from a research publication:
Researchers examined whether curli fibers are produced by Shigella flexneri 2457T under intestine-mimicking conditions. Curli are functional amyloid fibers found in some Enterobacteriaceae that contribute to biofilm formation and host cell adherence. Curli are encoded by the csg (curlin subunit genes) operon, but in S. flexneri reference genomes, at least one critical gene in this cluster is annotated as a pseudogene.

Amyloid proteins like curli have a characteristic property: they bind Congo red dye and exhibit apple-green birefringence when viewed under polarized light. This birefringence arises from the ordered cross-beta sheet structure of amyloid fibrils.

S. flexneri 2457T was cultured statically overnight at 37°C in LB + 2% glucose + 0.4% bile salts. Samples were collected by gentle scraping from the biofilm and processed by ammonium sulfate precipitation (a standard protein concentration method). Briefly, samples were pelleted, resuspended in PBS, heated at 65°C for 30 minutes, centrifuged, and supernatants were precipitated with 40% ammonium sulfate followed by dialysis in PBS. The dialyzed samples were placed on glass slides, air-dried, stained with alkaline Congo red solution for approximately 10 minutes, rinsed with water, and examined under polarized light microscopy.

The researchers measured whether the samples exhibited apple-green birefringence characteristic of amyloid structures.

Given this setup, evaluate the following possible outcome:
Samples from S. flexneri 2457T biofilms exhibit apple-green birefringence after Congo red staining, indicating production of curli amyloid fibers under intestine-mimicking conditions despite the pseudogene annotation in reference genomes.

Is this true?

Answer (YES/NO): YES